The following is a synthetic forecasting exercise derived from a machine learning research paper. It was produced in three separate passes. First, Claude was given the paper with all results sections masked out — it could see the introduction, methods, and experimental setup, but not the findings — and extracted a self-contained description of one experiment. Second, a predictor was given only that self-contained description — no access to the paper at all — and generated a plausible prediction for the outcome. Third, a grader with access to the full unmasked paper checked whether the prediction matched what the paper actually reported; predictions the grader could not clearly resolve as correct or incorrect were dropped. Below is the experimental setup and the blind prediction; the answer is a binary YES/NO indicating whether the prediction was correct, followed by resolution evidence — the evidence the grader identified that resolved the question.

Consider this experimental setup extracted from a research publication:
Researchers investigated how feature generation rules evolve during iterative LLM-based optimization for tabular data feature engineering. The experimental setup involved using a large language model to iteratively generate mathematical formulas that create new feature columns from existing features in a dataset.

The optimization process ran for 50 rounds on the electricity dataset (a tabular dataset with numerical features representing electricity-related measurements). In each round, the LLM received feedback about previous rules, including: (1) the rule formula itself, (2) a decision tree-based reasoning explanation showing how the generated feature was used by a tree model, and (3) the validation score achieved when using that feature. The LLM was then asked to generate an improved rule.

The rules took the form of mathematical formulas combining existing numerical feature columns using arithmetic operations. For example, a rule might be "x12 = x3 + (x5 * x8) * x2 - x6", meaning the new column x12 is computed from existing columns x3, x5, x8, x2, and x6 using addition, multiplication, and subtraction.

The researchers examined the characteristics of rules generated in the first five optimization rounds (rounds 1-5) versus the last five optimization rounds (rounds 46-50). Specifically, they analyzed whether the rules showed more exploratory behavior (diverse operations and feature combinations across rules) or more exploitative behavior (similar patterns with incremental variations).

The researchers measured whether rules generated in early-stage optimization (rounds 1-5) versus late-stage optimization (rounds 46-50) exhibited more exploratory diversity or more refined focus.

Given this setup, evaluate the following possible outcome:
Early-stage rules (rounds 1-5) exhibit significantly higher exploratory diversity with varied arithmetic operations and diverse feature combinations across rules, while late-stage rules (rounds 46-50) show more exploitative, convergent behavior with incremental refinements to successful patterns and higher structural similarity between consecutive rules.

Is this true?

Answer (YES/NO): YES